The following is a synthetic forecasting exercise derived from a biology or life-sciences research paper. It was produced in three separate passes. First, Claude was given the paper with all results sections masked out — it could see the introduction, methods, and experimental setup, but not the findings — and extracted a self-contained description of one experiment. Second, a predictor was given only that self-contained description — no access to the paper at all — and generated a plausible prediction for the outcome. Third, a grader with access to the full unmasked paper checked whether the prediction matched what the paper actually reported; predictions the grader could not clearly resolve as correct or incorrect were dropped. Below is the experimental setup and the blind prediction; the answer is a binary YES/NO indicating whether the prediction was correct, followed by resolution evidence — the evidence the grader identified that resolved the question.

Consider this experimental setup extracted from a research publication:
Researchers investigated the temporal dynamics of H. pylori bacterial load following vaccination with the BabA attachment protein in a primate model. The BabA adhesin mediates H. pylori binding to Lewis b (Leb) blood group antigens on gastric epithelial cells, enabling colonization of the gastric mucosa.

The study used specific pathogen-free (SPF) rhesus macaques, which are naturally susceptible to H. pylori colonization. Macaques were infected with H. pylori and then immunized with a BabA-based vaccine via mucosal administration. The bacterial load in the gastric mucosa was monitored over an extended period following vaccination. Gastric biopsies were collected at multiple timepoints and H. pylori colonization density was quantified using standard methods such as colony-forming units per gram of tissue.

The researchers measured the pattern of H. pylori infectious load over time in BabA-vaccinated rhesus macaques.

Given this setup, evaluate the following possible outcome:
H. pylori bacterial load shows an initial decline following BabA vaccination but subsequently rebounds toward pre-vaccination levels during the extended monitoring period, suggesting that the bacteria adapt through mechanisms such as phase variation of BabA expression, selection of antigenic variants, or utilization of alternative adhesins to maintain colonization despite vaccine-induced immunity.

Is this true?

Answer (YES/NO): YES